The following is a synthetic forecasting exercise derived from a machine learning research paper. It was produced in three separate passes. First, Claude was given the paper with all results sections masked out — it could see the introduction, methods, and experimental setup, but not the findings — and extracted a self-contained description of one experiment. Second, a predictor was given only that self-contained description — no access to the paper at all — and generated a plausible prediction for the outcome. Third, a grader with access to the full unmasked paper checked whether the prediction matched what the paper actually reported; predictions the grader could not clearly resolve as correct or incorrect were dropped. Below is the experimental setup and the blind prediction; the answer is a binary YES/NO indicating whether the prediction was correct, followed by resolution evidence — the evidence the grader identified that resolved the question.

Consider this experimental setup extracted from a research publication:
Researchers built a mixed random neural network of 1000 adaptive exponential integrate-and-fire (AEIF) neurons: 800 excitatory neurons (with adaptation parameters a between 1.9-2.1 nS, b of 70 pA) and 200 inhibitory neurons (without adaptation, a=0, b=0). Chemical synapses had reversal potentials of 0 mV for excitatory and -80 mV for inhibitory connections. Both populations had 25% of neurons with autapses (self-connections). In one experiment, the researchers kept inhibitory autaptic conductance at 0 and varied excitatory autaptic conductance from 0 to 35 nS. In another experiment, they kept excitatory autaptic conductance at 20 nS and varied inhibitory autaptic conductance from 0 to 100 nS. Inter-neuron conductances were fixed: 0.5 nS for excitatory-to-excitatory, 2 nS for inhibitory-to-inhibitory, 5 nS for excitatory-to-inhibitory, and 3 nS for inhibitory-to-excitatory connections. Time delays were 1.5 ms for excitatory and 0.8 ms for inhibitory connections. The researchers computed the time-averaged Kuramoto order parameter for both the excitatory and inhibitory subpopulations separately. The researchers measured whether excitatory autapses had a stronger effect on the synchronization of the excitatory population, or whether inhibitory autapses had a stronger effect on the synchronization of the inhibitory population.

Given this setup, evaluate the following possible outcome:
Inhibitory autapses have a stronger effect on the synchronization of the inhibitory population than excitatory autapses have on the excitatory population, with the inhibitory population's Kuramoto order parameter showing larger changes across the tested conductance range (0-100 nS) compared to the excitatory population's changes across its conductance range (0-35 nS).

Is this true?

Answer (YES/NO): NO